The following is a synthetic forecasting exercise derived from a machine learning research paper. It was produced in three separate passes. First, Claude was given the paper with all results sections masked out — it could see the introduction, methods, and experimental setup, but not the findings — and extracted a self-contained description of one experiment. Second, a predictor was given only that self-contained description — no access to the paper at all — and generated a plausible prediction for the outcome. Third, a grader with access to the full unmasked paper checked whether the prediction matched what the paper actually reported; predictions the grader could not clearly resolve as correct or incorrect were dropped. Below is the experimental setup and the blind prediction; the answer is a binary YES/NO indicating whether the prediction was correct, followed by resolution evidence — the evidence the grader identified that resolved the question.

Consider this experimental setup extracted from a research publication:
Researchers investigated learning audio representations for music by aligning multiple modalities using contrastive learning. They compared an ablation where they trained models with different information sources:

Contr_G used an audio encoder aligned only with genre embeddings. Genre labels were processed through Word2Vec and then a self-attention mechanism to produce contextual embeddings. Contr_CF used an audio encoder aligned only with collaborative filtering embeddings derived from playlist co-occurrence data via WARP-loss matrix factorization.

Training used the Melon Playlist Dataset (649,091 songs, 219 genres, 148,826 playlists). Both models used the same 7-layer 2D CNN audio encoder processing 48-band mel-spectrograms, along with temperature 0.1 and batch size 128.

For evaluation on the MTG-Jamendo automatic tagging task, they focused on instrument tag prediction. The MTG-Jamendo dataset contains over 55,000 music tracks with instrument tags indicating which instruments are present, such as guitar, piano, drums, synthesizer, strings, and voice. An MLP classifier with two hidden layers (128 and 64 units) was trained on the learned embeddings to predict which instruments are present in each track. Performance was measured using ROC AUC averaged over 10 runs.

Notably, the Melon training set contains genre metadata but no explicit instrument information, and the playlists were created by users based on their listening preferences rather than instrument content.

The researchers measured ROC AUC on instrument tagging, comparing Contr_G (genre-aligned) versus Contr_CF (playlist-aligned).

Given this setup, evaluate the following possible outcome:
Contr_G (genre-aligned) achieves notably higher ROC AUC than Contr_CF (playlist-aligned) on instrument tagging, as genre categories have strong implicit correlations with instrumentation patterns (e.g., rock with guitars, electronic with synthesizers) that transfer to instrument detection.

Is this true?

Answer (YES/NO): NO